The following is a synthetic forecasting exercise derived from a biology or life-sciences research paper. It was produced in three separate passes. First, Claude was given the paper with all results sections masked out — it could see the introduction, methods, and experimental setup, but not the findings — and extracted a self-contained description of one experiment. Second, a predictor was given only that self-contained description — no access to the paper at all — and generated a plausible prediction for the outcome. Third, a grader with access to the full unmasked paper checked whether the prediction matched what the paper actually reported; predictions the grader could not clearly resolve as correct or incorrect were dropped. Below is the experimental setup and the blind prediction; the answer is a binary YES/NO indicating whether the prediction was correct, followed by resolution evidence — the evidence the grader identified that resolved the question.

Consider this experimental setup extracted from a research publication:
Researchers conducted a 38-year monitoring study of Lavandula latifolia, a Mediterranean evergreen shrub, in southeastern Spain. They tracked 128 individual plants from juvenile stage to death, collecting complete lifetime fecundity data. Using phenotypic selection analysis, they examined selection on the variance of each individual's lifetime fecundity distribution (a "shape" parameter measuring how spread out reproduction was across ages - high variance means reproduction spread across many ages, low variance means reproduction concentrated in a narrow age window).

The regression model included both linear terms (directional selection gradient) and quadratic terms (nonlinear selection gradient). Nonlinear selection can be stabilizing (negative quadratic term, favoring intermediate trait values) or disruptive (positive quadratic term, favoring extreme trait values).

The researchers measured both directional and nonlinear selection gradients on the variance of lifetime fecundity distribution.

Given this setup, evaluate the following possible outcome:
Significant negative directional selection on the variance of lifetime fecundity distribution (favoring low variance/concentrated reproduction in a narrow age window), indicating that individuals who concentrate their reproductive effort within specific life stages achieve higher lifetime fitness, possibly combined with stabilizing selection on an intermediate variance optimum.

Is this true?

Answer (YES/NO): NO